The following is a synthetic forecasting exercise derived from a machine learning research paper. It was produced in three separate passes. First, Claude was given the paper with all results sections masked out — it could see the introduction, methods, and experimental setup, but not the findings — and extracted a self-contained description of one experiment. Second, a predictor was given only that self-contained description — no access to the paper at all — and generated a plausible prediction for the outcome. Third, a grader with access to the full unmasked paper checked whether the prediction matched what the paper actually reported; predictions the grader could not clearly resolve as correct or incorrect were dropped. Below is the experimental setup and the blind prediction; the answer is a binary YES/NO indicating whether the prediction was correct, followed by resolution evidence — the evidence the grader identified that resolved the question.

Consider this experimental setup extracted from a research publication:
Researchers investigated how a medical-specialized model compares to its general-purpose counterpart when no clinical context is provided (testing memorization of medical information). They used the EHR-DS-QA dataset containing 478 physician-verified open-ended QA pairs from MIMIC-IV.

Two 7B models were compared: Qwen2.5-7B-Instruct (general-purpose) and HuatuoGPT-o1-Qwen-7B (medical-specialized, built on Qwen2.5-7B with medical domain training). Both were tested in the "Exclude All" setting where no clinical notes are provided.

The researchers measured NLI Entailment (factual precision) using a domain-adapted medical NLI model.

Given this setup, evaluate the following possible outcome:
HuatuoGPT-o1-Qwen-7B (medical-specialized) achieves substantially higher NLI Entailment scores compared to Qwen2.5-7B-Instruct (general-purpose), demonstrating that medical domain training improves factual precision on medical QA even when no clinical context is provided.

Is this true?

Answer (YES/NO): NO